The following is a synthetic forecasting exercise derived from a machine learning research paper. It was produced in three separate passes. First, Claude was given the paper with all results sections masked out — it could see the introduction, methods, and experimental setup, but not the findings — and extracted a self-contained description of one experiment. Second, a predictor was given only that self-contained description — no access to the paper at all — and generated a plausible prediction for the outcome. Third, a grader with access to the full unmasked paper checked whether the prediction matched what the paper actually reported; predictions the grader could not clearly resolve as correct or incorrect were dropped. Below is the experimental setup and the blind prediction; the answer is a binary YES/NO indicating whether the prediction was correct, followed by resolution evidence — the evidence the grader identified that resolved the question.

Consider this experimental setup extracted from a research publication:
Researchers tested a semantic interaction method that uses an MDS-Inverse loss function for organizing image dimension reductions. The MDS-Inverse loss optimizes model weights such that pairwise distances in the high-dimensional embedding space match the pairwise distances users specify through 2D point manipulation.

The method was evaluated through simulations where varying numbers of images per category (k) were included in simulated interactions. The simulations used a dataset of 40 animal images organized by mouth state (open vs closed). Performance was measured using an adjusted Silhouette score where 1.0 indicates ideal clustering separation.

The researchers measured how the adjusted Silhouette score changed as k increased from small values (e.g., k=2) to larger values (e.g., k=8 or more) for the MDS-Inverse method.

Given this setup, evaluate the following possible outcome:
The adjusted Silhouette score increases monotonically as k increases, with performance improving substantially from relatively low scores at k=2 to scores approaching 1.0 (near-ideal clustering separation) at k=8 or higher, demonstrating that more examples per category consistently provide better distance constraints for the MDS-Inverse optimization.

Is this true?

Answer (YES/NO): NO